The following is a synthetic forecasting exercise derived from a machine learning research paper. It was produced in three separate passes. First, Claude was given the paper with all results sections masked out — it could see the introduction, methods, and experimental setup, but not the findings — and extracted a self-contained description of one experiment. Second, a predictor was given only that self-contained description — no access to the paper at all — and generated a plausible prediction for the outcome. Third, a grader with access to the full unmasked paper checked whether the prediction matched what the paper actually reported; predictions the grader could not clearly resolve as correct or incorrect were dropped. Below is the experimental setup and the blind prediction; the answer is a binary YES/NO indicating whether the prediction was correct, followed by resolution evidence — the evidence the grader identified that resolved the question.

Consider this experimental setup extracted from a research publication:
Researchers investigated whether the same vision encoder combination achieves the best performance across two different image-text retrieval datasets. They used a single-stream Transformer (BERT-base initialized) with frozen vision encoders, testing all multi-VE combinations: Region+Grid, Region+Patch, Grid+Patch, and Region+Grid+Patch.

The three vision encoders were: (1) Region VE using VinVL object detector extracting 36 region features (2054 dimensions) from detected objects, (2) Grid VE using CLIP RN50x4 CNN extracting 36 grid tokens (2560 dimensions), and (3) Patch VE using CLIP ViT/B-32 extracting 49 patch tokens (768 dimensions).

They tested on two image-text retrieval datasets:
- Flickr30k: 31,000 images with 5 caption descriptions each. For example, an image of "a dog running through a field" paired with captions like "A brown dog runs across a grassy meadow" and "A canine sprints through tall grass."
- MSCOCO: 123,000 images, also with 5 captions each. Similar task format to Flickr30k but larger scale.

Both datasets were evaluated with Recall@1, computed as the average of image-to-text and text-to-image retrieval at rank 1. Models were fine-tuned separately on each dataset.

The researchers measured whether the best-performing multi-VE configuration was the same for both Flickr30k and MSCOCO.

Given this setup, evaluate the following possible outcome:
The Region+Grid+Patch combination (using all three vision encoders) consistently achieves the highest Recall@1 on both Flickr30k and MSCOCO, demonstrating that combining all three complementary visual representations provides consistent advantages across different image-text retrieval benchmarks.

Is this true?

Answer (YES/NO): NO